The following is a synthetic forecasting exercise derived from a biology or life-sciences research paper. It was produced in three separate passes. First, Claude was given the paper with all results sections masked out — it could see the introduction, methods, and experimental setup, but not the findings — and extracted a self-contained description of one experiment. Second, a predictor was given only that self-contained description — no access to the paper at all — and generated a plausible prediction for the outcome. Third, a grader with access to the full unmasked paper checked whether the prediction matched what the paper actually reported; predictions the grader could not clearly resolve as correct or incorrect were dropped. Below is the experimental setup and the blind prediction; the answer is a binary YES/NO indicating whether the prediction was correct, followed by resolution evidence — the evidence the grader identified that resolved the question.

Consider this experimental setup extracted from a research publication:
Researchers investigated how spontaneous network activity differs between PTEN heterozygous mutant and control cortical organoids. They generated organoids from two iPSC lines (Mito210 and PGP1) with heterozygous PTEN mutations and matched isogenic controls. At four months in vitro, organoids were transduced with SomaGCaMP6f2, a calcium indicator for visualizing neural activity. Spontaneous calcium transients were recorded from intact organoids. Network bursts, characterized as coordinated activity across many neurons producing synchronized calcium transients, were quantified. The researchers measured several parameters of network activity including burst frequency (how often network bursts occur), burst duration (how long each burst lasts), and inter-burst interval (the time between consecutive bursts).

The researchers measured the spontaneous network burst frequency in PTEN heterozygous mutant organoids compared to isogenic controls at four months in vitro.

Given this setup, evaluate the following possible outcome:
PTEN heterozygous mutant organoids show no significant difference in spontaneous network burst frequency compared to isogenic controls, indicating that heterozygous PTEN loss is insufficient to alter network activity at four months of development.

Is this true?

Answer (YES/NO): NO